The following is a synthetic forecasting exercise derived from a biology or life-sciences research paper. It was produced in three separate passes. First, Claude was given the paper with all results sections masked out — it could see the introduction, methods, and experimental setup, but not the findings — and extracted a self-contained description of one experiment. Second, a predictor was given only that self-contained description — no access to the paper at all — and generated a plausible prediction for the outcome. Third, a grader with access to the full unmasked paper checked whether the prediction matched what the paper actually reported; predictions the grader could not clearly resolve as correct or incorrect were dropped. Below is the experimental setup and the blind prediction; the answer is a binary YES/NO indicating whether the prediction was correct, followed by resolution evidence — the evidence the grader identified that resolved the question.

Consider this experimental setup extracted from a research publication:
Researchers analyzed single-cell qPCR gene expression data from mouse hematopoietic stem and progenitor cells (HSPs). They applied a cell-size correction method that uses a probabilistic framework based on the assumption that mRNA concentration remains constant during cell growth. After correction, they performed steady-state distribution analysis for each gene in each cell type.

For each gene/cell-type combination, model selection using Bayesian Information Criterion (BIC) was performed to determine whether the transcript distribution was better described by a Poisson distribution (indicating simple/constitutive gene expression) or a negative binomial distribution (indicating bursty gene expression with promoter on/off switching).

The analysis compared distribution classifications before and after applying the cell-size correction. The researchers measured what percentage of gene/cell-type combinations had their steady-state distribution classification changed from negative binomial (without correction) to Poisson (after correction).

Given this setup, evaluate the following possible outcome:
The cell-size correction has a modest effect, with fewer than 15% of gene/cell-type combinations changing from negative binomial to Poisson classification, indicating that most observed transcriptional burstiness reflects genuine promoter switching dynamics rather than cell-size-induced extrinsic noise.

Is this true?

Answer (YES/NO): NO